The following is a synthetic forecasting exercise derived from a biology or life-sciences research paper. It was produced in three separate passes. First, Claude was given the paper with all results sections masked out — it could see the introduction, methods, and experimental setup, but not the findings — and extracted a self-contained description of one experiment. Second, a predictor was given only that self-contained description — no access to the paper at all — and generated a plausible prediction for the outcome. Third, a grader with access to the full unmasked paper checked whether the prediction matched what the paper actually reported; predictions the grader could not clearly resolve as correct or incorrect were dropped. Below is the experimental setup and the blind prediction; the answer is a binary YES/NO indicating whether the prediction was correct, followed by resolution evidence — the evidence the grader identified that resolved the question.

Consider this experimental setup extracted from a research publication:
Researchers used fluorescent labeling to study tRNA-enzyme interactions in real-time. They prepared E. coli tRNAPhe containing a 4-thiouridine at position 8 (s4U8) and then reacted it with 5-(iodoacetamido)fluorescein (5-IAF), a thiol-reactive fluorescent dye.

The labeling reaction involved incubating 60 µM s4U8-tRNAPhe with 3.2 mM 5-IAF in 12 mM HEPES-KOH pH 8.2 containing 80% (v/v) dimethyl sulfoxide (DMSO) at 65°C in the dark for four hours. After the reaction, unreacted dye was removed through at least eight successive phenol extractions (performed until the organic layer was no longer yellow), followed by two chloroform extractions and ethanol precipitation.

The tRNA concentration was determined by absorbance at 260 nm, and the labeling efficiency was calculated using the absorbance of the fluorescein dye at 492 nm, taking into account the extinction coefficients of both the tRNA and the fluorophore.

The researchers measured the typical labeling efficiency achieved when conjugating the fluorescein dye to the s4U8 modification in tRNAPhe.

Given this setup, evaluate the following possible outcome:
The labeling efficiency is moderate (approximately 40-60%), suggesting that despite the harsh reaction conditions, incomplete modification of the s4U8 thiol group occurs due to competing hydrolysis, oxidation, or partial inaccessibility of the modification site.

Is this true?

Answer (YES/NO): NO